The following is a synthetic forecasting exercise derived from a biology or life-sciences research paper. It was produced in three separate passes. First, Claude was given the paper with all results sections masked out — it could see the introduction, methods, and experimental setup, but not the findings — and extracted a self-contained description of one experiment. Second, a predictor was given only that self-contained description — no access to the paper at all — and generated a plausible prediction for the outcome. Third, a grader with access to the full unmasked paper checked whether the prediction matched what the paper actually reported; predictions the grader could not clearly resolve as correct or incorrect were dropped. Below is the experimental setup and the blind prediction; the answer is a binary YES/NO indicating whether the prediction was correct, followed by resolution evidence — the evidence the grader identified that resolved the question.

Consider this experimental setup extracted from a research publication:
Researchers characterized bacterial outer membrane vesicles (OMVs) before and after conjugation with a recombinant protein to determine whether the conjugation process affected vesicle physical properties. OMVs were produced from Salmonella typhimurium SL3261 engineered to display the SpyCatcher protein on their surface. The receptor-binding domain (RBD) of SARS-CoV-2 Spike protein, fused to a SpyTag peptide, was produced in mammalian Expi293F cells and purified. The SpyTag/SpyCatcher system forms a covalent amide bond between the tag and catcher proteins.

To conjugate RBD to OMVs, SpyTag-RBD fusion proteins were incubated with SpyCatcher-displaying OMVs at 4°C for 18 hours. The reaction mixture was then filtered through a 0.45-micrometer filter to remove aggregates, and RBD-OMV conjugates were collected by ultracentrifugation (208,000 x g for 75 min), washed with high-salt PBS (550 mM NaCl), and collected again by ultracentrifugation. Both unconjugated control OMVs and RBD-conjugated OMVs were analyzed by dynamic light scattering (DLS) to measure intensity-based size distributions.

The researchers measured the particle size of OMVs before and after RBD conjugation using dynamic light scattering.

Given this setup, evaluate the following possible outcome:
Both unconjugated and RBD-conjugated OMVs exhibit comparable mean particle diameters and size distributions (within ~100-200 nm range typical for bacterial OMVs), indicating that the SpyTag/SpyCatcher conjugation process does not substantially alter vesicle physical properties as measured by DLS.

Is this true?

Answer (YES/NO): YES